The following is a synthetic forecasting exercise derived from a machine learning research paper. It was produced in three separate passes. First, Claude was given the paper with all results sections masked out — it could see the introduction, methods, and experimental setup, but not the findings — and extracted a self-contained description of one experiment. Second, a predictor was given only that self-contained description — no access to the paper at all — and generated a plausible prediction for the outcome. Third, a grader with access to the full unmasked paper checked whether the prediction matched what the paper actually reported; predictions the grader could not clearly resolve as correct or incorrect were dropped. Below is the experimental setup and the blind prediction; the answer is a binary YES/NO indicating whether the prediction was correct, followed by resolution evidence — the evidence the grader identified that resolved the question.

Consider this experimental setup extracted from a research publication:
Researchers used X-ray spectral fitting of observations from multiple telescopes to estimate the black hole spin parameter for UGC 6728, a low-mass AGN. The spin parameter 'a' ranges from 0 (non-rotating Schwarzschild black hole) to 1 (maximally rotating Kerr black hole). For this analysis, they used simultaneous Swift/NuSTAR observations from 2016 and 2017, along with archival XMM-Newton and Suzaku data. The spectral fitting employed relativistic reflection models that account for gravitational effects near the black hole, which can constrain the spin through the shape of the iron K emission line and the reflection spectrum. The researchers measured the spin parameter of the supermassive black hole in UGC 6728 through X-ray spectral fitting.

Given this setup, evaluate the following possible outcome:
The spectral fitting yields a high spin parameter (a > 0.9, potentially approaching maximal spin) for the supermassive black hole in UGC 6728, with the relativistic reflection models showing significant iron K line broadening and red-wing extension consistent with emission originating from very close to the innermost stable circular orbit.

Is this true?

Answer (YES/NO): YES